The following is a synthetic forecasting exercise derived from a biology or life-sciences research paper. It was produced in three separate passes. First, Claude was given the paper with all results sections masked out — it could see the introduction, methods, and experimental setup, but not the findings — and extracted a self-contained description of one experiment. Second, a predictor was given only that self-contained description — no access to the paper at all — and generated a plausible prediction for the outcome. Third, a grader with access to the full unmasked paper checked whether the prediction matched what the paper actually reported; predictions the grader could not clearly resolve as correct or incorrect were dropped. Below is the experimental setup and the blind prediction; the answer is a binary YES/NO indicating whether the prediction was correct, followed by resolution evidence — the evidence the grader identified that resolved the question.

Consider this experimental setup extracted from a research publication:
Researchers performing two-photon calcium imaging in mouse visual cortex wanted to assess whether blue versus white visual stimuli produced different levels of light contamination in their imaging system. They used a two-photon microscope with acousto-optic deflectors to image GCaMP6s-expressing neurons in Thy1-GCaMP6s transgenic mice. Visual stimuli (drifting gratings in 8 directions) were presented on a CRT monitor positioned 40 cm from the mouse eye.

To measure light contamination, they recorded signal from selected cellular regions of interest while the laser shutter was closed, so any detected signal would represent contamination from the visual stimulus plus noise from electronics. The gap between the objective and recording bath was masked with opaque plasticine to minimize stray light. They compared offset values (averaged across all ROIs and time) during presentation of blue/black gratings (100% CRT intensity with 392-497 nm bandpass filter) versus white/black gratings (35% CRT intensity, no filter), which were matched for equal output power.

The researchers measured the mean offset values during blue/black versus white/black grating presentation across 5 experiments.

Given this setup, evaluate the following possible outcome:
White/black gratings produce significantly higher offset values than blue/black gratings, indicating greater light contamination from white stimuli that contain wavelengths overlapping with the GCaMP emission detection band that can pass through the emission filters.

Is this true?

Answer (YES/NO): NO